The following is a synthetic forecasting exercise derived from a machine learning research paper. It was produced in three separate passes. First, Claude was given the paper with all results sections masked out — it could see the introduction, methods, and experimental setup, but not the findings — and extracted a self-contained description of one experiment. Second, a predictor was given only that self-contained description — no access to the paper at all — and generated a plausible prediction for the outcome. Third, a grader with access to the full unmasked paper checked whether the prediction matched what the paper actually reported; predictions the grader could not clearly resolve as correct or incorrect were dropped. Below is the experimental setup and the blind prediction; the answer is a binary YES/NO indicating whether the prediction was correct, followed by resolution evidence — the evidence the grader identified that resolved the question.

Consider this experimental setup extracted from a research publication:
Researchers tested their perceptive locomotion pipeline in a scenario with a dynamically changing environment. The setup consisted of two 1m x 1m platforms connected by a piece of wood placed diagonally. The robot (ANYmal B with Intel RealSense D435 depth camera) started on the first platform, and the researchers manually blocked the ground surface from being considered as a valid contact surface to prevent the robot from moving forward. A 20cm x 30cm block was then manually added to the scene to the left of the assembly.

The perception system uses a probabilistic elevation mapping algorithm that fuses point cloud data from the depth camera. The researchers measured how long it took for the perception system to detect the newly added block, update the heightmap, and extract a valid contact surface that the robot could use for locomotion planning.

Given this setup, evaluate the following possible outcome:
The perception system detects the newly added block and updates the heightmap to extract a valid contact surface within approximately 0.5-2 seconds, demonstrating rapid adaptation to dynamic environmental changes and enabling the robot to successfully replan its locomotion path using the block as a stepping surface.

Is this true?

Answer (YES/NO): NO